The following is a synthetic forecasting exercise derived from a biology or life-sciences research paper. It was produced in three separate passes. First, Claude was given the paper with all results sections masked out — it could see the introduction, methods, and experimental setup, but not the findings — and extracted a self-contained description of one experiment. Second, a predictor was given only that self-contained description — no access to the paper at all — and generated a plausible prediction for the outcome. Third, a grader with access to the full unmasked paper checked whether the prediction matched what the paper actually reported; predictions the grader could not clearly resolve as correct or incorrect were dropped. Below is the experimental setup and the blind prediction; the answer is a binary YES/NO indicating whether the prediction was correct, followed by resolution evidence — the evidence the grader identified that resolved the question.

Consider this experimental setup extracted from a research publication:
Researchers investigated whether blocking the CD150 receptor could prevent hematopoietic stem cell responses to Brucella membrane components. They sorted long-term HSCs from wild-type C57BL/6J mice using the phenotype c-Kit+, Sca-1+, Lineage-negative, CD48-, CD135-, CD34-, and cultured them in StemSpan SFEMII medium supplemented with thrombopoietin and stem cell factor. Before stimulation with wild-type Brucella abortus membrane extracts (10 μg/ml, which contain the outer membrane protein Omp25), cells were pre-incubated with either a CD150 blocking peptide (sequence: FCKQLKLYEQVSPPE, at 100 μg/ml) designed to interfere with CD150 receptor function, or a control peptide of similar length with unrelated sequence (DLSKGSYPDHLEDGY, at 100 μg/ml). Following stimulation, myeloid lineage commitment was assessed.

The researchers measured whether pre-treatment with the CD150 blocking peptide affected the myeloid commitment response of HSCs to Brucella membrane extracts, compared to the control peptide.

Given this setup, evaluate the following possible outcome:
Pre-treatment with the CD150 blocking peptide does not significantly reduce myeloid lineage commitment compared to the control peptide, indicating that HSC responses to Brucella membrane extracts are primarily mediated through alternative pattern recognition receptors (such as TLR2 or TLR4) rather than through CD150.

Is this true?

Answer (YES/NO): NO